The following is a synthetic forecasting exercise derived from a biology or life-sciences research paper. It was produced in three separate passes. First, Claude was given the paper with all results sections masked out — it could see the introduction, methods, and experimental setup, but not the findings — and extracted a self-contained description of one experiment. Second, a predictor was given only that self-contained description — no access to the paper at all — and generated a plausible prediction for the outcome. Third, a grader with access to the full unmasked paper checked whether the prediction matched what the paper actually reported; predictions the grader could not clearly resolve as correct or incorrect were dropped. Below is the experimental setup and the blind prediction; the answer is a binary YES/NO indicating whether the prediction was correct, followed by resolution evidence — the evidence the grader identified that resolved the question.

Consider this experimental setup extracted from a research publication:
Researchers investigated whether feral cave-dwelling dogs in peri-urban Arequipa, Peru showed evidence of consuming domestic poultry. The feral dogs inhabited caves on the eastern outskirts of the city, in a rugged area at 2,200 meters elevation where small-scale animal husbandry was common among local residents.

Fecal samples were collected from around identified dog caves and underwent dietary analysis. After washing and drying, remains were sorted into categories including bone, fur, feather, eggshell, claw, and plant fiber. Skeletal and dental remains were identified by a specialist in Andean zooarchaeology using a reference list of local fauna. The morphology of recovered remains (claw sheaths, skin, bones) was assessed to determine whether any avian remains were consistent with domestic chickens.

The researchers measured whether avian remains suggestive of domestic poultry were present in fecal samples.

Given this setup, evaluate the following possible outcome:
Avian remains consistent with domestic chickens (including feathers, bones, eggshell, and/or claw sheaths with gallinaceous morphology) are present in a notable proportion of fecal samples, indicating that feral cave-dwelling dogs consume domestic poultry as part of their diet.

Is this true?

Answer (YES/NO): YES